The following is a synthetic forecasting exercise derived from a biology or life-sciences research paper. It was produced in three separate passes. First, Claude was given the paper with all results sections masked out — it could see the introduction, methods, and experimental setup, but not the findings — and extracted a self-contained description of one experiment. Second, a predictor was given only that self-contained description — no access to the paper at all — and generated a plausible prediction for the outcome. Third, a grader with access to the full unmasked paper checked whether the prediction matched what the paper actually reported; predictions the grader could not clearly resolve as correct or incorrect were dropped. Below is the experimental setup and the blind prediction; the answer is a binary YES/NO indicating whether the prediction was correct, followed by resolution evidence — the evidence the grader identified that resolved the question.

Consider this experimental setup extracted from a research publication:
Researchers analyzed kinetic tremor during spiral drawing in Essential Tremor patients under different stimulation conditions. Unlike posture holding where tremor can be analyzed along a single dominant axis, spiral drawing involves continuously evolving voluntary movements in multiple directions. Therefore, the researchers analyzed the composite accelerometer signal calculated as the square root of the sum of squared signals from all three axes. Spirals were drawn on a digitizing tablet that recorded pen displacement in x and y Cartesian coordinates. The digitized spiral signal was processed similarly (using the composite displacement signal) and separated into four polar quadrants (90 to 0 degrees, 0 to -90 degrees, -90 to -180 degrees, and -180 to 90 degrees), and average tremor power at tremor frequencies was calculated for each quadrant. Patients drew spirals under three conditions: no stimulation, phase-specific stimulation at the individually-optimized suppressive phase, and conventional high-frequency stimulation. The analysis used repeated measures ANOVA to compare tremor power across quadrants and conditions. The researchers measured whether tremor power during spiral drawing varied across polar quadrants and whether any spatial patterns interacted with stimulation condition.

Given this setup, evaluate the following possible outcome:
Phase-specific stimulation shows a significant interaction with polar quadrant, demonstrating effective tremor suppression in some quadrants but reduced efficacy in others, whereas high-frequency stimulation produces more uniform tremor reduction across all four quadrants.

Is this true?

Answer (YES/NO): NO